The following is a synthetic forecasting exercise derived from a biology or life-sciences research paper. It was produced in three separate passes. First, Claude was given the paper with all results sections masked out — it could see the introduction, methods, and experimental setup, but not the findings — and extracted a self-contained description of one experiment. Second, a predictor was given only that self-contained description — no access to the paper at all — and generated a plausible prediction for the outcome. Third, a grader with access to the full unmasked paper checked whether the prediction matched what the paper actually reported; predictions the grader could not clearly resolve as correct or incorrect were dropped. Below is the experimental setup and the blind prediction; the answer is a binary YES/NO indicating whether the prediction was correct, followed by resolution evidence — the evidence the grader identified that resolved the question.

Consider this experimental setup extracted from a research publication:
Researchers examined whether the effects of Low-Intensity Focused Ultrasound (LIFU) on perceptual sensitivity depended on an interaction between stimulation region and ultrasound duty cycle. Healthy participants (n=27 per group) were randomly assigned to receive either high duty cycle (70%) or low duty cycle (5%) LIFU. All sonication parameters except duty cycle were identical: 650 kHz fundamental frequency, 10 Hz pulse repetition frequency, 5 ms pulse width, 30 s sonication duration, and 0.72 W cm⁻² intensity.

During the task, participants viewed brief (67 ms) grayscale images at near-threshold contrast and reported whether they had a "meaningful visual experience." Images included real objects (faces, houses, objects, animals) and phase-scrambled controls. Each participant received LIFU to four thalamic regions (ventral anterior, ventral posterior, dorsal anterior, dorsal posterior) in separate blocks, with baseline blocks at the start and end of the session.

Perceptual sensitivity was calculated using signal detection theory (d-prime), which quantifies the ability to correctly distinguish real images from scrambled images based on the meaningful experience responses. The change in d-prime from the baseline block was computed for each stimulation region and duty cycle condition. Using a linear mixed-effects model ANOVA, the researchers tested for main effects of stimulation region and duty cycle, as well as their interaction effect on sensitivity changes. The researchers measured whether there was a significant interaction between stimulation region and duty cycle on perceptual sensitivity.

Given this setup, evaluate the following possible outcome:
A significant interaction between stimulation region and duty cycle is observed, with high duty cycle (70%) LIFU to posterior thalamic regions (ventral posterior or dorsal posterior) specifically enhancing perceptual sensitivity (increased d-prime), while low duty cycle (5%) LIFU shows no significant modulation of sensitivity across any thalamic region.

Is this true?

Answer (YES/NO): NO